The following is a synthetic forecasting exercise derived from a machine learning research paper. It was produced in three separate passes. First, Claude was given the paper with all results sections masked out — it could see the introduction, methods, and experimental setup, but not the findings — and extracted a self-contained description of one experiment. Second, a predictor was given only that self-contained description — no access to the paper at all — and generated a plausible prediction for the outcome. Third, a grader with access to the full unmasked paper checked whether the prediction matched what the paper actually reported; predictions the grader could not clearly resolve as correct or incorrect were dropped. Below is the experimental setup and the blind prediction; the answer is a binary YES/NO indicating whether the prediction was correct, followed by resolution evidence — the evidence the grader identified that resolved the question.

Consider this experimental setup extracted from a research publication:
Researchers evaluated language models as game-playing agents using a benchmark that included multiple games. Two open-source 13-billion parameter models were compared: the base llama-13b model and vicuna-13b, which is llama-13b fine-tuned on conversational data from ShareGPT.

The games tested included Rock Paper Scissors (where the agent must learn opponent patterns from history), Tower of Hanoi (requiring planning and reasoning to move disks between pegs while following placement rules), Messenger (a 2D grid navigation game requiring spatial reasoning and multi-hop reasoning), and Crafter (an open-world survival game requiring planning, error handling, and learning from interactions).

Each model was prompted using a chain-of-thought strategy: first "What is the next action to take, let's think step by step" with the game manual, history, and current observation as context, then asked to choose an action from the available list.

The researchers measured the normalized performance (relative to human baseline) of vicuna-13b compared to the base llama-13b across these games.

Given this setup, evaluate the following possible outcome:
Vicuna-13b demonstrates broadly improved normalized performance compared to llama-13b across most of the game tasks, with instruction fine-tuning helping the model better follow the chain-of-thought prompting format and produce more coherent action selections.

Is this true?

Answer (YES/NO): NO